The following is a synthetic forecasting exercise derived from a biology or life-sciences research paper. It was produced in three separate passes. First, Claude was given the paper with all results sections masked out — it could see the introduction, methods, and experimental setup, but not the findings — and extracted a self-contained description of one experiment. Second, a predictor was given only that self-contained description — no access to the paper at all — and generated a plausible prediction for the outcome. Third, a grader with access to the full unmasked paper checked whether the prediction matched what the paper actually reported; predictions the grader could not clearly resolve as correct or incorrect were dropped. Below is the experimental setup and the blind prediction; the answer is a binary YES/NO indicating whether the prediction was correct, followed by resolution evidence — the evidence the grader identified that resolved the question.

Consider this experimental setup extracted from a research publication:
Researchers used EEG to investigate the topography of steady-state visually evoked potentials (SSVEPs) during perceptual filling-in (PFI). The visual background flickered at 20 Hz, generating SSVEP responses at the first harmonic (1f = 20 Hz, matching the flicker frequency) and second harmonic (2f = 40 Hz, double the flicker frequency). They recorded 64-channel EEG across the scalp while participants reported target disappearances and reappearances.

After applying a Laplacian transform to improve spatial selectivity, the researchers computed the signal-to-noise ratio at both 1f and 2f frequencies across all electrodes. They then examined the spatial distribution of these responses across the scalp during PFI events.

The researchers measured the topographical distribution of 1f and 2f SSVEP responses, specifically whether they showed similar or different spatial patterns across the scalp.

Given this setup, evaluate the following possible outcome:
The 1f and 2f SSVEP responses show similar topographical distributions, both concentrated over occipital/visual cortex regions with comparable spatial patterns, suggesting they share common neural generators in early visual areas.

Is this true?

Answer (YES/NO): NO